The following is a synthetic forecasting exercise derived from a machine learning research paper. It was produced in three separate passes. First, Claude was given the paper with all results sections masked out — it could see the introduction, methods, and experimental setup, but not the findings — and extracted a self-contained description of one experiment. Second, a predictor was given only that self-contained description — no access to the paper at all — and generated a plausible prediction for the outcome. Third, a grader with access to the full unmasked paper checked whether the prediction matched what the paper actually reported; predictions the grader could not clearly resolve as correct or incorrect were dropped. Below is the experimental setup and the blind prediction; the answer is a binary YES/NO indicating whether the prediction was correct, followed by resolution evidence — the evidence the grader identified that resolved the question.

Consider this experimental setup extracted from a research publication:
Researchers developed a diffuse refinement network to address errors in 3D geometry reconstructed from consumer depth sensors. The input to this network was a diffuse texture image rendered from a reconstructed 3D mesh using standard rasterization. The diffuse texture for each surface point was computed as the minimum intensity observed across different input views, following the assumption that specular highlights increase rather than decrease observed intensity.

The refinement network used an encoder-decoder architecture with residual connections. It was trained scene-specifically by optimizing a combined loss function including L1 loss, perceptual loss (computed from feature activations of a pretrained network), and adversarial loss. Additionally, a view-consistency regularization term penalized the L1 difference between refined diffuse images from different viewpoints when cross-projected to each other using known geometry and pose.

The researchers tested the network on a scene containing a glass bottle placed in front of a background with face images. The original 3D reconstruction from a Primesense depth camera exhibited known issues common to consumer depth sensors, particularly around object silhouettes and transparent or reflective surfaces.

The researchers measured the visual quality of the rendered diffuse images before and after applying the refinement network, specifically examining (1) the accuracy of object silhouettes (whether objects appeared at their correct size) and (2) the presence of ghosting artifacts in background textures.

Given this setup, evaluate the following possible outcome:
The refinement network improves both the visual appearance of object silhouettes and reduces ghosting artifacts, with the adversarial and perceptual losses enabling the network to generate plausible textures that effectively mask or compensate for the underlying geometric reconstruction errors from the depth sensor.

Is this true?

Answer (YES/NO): YES